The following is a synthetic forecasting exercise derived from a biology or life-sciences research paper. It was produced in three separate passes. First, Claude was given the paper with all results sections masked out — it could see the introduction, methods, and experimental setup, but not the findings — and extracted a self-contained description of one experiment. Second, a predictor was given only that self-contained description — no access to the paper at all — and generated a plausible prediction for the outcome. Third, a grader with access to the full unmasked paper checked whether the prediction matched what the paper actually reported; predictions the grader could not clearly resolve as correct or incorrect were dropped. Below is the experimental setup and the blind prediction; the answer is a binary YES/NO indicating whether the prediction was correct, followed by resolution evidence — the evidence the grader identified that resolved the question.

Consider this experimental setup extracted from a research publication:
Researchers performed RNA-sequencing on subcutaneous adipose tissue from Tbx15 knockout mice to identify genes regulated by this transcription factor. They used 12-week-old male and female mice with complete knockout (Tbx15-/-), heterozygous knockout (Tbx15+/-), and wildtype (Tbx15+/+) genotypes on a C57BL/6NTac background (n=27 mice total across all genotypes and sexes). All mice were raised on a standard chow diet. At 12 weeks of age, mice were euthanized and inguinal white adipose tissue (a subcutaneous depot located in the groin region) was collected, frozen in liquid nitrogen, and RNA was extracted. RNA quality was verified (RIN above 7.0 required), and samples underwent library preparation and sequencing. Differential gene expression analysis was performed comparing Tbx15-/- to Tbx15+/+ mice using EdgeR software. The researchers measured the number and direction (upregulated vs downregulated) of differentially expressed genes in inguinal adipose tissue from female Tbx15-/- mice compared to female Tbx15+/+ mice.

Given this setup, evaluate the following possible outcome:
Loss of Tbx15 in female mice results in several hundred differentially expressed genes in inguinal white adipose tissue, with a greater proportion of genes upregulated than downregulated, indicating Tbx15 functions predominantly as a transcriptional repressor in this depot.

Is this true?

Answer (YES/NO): NO